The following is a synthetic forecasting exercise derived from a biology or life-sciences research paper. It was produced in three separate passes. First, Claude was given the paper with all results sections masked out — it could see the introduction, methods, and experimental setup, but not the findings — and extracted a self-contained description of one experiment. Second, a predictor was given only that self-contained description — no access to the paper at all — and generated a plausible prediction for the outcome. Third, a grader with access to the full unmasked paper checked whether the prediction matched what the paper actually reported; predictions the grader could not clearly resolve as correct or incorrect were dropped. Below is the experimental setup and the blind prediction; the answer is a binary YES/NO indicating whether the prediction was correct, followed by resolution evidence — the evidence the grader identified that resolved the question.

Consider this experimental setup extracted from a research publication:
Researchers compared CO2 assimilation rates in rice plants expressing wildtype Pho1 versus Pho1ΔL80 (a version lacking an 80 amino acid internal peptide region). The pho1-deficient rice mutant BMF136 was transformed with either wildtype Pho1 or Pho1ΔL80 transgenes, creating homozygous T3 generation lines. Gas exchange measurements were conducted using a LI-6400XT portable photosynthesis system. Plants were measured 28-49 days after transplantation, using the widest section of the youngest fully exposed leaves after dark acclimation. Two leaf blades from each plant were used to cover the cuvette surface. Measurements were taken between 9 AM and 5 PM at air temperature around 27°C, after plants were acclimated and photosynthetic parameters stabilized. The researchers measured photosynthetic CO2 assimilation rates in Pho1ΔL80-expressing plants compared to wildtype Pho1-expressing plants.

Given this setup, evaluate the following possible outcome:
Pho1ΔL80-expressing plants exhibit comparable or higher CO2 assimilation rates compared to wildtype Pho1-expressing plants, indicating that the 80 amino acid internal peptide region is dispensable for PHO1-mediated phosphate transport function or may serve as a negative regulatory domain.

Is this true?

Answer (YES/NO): NO